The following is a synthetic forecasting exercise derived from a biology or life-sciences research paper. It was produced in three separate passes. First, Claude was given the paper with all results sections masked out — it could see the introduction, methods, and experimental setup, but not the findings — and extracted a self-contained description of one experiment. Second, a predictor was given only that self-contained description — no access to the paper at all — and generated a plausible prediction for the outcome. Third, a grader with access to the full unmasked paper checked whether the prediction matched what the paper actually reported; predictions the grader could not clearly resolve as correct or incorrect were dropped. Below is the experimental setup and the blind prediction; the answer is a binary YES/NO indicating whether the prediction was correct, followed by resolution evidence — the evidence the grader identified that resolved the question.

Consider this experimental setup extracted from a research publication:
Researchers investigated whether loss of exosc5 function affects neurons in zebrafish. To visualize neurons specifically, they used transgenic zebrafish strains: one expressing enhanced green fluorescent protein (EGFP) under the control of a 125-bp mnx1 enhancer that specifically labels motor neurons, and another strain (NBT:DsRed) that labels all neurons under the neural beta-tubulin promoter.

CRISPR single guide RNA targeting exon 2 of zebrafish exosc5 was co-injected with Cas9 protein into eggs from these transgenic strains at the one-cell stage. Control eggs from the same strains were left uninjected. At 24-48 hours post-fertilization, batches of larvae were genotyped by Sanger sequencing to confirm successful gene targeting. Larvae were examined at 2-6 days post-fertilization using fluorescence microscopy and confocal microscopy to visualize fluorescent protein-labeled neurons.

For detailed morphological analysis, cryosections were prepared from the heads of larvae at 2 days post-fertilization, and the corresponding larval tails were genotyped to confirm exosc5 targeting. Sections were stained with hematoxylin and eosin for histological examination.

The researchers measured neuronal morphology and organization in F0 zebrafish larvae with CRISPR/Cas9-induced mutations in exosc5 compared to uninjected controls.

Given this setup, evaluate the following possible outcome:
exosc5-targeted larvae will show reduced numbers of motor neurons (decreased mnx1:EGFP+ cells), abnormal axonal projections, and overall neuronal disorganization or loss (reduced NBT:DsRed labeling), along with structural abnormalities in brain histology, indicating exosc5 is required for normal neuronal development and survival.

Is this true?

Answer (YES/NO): YES